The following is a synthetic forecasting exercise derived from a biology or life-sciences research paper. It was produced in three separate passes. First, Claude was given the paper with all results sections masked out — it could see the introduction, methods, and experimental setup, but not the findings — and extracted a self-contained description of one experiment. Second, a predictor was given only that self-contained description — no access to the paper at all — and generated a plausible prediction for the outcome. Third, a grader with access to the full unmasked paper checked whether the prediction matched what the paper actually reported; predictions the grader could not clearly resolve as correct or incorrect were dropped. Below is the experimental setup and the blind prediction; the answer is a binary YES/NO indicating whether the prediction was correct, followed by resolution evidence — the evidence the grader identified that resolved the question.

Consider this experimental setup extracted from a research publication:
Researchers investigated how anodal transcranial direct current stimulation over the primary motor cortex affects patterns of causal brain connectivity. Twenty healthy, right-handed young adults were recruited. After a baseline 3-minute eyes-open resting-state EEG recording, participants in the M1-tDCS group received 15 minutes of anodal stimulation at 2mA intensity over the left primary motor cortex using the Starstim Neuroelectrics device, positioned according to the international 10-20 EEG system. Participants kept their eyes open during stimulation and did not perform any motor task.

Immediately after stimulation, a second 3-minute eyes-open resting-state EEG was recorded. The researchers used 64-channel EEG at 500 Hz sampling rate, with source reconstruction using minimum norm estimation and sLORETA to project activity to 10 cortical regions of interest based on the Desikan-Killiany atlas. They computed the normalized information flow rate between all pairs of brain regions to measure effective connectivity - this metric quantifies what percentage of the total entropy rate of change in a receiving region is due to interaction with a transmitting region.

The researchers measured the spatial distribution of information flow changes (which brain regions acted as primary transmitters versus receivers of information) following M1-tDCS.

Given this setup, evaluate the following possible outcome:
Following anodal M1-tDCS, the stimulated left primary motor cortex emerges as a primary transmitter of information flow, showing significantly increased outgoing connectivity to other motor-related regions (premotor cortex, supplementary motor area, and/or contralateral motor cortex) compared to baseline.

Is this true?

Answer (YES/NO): NO